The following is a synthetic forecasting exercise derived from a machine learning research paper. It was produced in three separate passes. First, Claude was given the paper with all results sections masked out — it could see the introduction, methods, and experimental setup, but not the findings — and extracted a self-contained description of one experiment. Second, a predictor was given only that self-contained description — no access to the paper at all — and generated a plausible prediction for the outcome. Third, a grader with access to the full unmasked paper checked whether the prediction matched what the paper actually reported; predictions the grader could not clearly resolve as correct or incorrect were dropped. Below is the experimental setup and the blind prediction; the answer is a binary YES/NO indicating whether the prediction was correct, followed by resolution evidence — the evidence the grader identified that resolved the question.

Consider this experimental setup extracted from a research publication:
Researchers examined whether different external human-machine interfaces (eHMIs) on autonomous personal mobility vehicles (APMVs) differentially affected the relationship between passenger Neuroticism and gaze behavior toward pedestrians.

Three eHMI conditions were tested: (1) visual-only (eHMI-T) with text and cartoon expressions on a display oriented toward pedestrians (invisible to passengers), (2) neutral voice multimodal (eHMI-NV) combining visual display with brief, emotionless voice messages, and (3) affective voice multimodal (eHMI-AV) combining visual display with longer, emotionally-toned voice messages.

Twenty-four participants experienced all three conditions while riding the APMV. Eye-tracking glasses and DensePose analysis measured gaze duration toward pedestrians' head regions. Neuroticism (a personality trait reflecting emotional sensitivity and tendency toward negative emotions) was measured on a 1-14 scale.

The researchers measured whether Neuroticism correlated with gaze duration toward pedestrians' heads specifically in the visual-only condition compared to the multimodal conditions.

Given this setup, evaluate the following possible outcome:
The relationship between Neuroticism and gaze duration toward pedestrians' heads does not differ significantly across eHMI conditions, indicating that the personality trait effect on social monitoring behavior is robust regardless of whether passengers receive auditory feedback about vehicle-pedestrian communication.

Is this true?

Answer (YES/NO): NO